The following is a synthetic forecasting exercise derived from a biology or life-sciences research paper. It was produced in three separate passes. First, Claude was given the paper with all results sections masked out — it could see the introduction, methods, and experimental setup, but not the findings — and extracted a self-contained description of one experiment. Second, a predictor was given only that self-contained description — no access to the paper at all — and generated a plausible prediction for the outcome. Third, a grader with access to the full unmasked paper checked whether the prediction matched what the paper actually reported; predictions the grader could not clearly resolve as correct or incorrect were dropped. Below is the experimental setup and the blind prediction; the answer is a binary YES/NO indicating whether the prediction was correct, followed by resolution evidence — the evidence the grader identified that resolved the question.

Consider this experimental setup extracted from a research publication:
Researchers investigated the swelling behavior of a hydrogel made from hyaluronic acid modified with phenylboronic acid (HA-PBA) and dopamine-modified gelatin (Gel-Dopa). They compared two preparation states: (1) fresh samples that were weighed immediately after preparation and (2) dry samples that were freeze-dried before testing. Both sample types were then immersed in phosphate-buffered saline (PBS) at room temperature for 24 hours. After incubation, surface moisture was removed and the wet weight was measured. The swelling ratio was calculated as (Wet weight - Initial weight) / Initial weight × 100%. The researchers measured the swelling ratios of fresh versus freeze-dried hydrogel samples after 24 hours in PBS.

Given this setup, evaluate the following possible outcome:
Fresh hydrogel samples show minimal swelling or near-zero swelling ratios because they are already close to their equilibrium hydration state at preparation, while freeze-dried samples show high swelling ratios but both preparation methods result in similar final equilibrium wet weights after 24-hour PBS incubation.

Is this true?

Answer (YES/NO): NO